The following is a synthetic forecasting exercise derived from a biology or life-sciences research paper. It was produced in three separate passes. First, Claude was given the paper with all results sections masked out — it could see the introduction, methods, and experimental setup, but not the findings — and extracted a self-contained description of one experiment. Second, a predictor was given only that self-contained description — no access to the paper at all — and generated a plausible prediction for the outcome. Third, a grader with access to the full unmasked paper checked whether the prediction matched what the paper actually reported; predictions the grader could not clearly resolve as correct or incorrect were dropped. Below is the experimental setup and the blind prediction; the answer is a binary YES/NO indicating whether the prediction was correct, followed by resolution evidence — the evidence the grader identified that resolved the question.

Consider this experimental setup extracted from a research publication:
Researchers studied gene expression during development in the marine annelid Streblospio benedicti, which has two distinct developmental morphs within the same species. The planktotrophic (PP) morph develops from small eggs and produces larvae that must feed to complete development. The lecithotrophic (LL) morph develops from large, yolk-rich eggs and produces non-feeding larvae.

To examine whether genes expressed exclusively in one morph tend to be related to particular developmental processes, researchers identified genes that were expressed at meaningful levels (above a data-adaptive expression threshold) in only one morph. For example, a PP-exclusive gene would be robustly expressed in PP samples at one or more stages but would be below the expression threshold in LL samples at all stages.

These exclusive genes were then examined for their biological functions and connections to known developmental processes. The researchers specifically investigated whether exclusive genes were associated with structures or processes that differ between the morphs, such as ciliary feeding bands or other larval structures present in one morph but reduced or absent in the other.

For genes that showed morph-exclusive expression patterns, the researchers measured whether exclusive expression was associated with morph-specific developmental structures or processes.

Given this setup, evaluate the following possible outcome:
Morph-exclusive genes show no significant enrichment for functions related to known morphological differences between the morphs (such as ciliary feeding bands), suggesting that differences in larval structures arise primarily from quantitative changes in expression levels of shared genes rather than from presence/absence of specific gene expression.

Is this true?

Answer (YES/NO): NO